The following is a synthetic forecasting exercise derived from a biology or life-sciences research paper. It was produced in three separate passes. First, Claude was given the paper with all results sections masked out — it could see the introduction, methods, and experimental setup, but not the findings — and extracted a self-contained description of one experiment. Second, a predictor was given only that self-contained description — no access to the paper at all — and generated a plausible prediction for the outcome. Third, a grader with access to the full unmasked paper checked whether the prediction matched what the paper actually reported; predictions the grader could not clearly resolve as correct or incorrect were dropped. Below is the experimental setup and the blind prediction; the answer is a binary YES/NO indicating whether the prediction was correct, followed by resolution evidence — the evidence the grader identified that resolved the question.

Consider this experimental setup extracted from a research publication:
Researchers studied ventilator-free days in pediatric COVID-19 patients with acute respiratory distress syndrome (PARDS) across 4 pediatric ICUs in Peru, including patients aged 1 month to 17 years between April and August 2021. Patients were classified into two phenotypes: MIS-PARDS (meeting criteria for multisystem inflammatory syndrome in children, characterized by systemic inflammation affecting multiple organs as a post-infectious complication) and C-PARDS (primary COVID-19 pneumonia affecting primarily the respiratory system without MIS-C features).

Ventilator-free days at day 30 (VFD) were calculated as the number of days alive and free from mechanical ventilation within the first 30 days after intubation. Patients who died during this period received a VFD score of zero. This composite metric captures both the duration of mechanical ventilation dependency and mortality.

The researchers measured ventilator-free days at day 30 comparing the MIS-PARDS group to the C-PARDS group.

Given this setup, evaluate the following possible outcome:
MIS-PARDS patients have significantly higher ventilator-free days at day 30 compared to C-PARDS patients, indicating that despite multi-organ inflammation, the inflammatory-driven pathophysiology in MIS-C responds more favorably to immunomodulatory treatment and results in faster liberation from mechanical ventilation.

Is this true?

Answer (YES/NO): YES